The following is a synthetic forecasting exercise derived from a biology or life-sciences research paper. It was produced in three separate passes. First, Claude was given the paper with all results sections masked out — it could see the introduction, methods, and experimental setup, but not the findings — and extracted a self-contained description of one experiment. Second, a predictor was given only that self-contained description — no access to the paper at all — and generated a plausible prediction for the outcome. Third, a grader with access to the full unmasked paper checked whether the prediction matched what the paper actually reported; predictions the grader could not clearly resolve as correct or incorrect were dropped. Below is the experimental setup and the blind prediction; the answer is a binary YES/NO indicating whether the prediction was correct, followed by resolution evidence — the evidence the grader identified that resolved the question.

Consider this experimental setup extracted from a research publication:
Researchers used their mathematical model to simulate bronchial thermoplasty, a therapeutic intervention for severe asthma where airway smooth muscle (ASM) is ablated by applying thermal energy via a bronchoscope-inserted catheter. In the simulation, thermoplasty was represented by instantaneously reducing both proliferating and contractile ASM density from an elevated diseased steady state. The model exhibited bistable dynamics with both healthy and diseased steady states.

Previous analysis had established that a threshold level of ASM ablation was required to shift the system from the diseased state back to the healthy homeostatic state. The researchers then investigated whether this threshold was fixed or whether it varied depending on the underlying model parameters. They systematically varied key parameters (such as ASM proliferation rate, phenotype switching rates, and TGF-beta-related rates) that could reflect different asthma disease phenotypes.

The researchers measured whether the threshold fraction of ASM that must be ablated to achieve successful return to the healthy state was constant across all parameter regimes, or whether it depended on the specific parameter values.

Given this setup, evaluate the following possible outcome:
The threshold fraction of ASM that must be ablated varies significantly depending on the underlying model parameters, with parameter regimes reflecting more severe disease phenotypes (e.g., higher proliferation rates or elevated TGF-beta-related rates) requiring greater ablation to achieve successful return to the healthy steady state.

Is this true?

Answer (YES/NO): YES